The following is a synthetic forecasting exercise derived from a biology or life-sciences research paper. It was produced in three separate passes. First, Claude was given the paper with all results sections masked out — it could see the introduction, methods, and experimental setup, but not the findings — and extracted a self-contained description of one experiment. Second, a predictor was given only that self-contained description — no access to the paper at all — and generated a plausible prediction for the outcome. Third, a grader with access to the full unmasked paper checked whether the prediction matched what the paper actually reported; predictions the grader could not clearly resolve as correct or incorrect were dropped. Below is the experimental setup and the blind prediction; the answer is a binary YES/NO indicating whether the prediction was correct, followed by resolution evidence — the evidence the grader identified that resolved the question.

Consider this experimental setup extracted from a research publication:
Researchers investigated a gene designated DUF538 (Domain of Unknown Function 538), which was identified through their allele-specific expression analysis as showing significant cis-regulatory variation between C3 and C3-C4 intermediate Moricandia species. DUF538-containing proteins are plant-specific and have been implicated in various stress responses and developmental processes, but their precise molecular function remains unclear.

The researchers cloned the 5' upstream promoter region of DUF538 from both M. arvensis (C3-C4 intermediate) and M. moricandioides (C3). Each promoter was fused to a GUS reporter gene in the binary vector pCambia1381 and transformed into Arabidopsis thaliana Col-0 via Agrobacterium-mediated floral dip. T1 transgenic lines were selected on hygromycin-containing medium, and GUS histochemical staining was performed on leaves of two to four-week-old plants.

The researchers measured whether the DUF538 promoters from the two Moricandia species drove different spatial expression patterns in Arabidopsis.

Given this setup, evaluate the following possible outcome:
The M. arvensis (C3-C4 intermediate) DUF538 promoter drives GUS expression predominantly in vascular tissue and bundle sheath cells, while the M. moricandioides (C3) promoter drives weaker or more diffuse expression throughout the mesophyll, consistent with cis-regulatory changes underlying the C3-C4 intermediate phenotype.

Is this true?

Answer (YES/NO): NO